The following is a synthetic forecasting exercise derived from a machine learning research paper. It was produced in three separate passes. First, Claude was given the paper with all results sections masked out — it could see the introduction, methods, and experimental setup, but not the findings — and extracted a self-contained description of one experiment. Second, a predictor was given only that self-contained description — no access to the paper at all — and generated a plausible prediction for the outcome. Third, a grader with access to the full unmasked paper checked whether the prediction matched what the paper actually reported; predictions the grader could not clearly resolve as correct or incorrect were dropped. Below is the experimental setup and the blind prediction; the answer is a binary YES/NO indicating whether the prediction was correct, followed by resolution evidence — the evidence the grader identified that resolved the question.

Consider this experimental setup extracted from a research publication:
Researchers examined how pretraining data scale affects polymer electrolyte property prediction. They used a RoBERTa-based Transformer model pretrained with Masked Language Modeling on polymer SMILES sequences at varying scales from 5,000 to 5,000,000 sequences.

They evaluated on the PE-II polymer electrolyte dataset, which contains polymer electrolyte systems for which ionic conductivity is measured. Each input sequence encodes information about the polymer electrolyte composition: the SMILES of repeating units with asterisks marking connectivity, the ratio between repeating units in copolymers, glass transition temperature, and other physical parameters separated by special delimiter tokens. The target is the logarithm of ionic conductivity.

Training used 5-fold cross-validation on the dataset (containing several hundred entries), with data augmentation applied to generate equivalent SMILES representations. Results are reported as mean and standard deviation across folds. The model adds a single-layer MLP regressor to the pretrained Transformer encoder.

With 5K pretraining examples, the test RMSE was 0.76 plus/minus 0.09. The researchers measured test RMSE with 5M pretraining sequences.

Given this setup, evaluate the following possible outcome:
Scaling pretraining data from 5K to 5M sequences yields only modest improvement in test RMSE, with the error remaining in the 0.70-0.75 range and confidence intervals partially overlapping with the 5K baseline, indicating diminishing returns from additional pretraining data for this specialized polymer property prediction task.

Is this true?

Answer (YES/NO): NO